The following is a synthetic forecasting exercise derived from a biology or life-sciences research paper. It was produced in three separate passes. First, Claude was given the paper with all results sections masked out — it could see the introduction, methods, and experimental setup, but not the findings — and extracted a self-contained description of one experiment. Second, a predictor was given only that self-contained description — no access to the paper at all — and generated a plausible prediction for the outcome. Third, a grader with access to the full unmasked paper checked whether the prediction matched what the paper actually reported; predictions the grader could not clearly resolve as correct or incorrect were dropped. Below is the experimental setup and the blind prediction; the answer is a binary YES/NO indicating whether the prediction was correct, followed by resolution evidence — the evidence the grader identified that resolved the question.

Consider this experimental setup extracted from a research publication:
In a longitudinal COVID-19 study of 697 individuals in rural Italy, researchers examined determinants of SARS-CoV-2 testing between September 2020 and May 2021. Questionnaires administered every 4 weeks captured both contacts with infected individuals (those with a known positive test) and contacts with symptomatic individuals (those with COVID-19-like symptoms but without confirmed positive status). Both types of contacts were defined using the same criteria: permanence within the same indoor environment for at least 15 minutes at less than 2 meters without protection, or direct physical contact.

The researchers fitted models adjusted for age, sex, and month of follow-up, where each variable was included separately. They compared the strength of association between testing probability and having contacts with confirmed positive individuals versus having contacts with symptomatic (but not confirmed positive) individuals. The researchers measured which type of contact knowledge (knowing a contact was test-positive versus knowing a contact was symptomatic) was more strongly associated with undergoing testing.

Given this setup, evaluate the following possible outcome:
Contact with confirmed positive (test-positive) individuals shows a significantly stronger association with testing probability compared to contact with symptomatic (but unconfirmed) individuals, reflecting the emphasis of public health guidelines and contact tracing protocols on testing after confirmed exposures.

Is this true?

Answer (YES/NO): YES